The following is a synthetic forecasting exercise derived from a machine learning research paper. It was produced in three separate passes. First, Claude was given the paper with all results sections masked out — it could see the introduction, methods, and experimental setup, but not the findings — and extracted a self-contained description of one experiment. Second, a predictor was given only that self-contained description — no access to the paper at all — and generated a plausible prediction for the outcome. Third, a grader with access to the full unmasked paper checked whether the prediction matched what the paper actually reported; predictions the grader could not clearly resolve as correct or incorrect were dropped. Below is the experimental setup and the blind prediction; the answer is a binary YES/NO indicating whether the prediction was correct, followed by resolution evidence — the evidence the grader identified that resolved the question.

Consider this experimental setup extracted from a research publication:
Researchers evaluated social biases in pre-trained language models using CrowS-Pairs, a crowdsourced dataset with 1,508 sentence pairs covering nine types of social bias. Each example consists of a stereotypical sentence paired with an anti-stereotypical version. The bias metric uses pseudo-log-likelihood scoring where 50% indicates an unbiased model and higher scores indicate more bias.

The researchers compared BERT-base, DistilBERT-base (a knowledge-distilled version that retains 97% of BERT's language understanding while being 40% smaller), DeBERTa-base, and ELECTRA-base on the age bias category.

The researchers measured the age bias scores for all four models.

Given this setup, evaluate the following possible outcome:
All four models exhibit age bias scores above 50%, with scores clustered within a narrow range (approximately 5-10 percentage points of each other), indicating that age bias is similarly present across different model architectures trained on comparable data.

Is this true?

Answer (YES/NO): NO